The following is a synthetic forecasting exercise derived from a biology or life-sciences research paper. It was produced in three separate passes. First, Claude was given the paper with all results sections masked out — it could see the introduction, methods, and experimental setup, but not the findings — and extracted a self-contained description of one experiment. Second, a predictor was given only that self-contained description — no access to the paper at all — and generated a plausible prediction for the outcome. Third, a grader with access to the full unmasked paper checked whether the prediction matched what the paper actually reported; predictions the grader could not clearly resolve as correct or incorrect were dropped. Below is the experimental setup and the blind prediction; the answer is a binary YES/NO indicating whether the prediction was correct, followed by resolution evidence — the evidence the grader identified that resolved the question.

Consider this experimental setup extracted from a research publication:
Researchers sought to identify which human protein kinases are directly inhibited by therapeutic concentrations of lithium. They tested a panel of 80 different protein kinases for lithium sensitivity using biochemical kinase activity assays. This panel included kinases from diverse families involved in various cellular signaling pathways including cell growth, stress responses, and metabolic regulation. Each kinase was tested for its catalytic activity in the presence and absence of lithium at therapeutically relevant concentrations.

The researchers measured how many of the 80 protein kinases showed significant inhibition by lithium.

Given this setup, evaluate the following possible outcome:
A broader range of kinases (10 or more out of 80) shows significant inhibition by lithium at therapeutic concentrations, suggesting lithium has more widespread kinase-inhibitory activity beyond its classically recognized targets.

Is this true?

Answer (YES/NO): NO